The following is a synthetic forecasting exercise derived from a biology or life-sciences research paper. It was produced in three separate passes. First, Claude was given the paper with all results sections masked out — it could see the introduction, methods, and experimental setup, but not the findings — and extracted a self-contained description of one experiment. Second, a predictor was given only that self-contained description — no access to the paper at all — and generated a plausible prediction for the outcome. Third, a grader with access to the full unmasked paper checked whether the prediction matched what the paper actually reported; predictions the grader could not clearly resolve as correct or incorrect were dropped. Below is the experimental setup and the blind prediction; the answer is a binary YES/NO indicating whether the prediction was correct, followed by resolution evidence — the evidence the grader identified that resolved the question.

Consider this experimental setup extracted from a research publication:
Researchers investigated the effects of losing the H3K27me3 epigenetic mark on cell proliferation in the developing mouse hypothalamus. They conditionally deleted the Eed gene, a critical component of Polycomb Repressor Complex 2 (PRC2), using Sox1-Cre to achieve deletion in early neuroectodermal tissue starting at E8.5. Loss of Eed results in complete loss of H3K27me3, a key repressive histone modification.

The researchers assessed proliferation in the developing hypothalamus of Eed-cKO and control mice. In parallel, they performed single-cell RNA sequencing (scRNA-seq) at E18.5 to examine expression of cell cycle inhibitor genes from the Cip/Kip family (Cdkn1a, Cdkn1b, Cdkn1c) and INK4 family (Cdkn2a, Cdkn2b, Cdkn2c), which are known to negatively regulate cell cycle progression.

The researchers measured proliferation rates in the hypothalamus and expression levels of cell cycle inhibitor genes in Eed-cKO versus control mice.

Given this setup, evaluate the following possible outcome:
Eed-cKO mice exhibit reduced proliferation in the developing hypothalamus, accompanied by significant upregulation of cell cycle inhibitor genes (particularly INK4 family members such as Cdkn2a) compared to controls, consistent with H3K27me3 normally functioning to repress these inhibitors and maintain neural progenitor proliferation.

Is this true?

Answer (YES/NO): YES